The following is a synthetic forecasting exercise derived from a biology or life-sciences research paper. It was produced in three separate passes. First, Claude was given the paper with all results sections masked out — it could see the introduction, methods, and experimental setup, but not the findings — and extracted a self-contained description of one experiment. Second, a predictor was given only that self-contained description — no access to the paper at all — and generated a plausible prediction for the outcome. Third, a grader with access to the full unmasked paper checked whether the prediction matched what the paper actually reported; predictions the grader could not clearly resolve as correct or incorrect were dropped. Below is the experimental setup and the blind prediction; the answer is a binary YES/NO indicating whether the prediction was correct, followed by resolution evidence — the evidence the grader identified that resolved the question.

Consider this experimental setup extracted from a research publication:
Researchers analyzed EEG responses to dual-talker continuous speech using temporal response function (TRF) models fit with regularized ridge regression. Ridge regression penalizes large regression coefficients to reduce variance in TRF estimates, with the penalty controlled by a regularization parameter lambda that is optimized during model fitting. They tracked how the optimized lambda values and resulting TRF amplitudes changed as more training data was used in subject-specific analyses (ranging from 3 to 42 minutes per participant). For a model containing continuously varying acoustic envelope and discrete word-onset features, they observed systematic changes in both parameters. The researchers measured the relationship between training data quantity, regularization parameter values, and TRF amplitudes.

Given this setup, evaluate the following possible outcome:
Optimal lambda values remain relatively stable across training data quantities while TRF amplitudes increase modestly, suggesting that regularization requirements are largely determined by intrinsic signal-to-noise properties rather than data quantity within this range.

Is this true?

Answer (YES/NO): NO